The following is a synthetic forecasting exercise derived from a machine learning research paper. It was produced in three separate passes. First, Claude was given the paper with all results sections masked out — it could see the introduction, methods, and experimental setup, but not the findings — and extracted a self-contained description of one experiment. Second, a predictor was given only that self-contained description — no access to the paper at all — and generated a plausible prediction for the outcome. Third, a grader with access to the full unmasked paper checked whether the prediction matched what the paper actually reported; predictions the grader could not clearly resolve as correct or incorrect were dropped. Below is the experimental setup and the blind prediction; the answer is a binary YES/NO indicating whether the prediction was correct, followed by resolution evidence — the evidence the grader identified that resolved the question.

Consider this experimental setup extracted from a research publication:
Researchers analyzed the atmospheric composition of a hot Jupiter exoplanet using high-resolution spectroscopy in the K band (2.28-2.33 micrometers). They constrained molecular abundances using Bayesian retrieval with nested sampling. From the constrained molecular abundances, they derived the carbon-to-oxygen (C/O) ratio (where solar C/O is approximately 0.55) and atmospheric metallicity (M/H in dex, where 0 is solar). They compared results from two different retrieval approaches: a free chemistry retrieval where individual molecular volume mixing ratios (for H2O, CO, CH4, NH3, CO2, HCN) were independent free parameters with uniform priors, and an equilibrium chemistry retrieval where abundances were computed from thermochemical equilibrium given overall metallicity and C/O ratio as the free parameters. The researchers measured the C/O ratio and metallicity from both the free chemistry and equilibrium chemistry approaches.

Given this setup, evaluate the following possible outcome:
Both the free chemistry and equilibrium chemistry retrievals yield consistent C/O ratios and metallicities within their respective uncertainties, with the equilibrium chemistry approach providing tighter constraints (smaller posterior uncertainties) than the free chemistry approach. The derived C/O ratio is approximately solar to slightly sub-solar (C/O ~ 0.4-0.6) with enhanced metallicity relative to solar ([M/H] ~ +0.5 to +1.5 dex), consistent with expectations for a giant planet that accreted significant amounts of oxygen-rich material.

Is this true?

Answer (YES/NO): NO